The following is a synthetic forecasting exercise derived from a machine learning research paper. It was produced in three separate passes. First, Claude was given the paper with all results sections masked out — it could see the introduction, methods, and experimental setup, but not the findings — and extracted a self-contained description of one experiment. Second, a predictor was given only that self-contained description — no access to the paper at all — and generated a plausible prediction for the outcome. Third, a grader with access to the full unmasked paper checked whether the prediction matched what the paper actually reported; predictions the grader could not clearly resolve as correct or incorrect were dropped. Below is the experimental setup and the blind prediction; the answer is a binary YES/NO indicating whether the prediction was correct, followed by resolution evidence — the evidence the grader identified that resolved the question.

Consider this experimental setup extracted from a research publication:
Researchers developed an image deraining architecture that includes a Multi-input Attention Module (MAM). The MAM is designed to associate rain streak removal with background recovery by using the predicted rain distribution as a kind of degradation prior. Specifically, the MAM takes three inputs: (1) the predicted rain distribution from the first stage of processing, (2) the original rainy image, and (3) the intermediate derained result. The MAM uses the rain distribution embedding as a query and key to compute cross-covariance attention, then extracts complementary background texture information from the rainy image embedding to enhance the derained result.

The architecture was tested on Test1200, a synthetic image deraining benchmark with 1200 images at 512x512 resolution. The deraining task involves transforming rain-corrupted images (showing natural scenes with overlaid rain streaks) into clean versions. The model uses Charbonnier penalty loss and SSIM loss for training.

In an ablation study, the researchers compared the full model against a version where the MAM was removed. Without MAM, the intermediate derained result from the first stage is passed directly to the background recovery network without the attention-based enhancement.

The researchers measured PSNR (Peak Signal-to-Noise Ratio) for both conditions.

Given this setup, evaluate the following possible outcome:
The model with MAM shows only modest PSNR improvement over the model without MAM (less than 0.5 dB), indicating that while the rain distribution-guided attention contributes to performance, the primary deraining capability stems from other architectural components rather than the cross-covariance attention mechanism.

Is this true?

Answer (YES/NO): NO